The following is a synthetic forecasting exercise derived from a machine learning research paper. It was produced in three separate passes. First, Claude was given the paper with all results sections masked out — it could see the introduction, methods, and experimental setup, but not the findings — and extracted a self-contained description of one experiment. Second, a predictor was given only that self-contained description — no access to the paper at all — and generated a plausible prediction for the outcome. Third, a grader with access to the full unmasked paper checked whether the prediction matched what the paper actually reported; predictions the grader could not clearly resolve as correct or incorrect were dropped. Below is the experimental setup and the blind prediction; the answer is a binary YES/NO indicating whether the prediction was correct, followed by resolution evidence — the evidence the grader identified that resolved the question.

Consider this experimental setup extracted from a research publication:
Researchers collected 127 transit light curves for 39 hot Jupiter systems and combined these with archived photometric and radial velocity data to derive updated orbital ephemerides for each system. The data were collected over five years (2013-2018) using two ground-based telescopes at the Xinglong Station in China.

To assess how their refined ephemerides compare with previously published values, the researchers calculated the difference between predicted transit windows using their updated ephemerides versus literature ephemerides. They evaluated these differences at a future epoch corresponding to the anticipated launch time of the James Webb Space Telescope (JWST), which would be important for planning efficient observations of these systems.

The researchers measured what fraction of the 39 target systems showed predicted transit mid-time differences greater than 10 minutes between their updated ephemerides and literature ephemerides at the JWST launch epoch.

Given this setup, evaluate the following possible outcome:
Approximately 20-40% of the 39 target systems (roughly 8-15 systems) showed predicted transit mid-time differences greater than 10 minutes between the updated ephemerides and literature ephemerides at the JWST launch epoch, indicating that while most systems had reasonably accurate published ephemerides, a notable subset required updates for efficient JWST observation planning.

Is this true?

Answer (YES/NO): YES